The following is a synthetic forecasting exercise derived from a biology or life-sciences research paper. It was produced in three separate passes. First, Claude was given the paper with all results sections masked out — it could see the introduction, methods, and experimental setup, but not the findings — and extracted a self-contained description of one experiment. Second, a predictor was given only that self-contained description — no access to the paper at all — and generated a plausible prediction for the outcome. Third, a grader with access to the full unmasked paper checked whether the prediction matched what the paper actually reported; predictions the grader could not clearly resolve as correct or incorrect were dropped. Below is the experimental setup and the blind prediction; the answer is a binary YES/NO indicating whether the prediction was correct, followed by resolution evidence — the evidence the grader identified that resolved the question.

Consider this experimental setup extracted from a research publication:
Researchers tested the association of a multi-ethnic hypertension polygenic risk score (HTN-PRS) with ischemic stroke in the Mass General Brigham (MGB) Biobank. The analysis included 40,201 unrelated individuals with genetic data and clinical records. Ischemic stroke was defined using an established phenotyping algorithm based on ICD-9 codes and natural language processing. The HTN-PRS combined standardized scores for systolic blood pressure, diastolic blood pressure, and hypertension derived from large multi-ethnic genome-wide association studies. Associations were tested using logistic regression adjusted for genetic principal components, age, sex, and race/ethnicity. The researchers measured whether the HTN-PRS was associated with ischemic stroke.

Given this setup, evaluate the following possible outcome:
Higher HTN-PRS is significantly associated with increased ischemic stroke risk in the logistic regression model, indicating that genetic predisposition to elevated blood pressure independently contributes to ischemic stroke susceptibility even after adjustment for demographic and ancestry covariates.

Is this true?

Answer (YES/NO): YES